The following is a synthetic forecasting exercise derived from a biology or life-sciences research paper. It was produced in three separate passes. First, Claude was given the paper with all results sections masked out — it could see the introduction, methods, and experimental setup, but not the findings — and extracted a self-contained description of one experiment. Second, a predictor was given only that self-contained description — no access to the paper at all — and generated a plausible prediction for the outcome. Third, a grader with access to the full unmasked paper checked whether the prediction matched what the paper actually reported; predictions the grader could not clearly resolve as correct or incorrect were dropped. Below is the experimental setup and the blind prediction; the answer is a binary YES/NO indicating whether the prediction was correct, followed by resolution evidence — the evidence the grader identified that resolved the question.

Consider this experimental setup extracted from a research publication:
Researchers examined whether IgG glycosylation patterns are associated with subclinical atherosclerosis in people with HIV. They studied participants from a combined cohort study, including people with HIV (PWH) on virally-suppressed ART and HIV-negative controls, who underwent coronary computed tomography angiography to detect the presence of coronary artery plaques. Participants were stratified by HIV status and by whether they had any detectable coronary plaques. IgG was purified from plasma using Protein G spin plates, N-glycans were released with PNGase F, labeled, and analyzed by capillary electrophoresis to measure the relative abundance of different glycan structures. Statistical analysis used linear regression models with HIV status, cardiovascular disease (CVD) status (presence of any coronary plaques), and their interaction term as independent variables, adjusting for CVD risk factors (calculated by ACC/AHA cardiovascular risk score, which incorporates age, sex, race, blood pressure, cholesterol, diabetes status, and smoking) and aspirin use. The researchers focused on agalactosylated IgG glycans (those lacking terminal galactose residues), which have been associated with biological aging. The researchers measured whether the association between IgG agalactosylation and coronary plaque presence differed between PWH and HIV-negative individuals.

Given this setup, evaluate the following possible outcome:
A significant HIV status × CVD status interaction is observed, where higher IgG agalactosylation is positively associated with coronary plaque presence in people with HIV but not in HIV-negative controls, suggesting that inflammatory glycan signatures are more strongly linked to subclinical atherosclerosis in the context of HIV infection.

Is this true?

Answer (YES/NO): YES